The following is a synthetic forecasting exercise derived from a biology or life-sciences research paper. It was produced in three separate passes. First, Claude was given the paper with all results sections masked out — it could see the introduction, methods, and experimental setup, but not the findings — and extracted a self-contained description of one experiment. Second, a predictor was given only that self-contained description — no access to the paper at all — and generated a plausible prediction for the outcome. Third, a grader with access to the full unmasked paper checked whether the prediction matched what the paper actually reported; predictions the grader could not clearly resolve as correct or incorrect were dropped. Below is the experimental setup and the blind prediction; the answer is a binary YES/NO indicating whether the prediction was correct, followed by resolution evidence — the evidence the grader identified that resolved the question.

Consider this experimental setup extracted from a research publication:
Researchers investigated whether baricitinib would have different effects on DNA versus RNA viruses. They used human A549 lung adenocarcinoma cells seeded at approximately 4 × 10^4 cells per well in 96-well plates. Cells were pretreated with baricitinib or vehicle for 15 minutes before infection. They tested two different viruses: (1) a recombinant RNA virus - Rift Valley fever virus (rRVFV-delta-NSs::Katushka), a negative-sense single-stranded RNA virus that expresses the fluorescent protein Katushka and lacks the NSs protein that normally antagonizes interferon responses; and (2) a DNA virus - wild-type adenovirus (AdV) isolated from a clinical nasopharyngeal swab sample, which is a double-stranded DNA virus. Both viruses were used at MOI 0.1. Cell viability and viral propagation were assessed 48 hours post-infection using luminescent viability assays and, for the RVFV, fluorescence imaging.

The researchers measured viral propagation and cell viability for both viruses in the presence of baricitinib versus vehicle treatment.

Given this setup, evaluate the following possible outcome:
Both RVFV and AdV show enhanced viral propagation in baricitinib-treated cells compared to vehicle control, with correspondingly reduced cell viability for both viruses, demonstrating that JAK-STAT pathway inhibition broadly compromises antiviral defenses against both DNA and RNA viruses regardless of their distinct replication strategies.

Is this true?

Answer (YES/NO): NO